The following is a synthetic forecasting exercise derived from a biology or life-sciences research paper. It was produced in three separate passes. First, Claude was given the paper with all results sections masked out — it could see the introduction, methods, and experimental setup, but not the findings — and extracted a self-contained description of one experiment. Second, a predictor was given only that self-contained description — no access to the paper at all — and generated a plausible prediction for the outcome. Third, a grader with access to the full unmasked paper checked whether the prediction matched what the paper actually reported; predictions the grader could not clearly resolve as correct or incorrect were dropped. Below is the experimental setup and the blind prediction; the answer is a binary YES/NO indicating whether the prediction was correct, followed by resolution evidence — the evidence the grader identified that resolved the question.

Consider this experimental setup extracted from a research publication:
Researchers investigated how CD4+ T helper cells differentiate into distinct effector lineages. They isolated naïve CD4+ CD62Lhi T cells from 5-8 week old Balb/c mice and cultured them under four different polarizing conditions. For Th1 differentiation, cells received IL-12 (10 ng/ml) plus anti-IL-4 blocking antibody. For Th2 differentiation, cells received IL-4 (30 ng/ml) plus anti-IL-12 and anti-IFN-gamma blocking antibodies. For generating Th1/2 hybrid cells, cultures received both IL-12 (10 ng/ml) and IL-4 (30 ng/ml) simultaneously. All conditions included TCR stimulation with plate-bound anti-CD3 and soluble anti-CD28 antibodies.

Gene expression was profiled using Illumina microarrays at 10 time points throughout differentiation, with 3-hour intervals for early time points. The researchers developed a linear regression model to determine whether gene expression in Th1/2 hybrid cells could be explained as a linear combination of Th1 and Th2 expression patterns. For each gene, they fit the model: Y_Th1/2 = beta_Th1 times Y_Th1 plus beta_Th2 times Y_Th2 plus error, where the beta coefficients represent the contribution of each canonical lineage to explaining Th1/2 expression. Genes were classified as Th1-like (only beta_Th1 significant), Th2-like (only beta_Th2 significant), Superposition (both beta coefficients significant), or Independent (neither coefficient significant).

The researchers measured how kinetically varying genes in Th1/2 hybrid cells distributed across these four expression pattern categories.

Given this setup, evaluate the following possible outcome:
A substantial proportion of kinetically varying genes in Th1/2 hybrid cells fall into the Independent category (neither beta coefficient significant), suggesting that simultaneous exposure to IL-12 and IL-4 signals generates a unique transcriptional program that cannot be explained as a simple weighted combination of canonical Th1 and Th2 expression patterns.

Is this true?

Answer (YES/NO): YES